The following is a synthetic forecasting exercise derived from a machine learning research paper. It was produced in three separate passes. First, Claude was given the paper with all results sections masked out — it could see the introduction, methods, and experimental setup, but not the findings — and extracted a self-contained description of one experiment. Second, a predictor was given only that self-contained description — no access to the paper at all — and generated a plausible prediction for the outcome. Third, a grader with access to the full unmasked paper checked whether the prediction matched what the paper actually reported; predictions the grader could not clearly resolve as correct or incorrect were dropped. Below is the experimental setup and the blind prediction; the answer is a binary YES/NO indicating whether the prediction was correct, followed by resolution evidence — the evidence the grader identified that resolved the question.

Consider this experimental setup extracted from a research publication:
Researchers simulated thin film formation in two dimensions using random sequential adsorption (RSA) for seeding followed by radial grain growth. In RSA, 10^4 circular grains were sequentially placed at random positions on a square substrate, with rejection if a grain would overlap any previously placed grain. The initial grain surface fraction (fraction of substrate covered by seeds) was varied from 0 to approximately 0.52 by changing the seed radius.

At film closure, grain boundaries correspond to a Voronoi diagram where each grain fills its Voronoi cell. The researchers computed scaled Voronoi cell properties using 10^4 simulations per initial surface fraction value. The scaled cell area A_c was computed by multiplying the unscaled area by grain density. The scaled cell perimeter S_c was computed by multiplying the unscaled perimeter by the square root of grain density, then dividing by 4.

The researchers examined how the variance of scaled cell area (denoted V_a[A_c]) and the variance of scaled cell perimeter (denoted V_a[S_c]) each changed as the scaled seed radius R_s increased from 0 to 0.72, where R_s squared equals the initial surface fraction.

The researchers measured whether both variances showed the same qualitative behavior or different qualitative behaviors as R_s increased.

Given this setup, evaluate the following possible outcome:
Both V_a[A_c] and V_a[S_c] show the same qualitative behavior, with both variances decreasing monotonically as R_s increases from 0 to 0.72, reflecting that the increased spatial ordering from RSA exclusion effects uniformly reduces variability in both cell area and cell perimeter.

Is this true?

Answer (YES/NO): YES